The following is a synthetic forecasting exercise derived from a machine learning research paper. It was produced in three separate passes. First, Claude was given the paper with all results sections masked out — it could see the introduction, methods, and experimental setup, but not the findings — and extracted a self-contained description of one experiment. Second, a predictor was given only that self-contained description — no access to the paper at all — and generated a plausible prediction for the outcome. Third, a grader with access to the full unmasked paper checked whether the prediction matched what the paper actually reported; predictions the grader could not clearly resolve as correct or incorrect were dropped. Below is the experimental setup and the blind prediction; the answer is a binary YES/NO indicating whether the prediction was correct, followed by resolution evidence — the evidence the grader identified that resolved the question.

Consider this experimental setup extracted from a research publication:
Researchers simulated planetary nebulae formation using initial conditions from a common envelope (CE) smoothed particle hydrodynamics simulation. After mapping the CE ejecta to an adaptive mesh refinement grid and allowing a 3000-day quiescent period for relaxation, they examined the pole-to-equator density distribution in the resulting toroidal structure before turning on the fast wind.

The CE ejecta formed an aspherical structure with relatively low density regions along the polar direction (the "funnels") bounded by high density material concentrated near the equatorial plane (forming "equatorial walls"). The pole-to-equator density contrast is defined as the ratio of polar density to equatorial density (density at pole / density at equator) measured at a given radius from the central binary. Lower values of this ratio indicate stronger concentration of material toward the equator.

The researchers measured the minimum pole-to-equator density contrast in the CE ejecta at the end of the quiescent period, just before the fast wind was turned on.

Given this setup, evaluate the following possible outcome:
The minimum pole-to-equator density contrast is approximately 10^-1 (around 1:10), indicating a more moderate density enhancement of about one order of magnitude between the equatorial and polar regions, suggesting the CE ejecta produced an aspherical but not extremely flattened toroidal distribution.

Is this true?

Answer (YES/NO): NO